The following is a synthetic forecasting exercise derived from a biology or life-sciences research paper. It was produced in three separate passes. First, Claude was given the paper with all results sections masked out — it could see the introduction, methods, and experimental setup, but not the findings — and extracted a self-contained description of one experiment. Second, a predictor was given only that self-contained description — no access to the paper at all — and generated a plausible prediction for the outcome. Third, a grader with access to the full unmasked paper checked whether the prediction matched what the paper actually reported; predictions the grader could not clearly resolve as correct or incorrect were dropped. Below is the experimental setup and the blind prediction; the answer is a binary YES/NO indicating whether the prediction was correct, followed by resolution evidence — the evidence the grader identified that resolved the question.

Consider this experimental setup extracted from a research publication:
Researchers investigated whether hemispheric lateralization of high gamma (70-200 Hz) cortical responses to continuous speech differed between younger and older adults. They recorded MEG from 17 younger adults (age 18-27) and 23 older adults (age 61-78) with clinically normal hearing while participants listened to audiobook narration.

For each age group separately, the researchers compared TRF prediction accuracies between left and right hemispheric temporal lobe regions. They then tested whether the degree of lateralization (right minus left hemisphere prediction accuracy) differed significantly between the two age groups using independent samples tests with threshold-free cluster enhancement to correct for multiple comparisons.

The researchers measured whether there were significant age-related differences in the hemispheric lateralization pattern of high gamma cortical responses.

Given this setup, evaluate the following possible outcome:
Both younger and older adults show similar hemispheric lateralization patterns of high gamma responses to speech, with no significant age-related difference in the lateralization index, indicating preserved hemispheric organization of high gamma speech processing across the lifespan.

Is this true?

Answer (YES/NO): NO